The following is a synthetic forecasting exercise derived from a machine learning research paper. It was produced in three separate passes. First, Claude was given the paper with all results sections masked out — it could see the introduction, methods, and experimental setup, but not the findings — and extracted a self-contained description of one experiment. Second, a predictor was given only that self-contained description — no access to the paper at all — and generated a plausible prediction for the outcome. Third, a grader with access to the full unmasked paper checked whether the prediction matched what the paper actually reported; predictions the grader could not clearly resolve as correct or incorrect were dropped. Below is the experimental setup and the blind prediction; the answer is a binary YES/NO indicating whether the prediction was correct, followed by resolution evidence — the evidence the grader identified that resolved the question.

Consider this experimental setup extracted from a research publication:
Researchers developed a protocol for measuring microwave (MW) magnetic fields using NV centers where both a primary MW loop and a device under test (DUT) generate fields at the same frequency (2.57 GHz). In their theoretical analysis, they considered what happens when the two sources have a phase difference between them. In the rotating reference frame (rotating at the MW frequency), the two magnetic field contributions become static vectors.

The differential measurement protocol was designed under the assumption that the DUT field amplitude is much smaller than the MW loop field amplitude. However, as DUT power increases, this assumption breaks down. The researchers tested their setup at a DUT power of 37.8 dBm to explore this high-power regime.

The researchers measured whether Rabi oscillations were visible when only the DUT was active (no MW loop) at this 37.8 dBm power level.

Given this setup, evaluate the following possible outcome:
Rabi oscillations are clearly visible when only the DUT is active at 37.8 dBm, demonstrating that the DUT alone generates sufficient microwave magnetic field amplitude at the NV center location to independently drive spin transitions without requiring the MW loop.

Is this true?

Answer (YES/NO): YES